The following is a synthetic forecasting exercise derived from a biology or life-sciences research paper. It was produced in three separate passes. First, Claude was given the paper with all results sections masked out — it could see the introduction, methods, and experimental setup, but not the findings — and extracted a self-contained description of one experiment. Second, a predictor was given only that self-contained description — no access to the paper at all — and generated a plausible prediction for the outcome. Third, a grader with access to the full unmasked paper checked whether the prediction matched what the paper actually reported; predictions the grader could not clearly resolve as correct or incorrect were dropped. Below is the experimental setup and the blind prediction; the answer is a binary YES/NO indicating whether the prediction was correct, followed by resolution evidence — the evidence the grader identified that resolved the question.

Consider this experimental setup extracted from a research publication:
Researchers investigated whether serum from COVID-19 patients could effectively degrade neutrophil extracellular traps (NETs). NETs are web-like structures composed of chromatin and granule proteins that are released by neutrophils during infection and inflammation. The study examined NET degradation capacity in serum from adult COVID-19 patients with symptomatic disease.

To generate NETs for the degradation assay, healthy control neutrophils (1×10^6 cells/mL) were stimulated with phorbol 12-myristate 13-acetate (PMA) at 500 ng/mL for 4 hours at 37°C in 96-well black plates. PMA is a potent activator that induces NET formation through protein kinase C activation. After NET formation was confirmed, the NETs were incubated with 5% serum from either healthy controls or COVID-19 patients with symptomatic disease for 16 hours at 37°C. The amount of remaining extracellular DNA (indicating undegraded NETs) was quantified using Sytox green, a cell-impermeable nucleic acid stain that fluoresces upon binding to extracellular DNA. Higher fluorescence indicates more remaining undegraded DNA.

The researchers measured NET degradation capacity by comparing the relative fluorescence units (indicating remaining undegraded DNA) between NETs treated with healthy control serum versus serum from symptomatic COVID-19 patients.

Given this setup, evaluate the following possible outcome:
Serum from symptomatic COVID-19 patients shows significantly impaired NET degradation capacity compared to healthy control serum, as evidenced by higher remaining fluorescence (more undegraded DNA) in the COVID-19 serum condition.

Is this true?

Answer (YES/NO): YES